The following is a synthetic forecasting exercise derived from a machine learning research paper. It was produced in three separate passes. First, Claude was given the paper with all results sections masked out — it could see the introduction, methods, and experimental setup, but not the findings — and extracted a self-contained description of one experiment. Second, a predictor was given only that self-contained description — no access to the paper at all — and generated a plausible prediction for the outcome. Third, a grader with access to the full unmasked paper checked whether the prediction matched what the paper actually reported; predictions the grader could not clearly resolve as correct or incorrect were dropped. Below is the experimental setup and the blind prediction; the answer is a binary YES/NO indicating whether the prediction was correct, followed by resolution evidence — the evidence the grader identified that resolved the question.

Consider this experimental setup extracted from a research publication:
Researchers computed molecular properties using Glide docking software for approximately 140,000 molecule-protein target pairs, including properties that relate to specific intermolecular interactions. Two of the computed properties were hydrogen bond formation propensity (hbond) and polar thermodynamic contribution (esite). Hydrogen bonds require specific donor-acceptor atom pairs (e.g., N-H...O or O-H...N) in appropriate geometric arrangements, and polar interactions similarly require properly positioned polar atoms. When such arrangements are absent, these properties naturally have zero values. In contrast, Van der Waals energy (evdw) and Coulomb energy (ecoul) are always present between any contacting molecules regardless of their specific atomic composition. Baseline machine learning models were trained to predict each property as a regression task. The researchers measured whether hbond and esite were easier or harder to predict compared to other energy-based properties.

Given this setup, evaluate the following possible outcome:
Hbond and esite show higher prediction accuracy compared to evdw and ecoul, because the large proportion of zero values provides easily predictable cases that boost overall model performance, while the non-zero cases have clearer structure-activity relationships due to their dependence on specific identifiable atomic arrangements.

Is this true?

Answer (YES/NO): NO